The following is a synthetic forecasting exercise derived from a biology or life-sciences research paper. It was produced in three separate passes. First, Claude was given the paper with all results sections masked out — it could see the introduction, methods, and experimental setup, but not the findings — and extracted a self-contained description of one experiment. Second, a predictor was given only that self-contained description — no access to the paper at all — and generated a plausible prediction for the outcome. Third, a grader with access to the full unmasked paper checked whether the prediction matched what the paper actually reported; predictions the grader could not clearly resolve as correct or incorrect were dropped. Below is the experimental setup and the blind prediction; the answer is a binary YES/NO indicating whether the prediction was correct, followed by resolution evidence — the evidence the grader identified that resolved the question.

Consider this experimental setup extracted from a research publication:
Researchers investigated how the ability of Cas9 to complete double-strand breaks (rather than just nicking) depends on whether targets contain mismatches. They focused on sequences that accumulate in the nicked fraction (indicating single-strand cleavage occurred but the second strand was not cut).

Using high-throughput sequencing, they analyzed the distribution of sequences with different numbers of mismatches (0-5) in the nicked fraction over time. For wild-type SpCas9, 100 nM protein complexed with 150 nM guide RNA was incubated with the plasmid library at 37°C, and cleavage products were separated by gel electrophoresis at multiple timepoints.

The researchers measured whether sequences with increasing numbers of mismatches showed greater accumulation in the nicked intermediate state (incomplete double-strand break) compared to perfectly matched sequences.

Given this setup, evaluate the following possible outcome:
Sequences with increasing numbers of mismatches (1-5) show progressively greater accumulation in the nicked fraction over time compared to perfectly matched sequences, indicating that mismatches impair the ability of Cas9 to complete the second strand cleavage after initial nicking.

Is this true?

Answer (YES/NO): NO